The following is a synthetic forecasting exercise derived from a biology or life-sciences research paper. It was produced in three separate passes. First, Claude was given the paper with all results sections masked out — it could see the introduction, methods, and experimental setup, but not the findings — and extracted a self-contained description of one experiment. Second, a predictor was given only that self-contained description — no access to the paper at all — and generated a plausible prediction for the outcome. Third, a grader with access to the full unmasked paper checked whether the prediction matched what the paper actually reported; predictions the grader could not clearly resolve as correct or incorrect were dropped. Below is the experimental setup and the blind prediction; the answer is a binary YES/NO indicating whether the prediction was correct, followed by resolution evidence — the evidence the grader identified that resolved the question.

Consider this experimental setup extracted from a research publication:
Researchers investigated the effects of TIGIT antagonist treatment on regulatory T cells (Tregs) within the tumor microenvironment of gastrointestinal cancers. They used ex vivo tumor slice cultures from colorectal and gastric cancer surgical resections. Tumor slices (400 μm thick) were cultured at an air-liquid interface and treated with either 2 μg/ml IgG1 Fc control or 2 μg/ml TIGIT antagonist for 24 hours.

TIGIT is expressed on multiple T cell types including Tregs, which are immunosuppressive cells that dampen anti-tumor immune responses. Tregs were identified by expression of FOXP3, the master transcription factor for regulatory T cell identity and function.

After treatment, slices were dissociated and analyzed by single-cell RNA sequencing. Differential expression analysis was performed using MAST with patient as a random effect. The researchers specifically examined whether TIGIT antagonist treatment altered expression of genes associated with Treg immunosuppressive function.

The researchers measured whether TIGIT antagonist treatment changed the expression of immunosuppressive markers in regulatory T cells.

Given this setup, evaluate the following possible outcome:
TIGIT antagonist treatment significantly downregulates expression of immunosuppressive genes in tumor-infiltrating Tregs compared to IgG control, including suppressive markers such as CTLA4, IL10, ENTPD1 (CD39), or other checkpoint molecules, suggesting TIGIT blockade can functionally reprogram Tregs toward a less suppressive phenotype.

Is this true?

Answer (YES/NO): YES